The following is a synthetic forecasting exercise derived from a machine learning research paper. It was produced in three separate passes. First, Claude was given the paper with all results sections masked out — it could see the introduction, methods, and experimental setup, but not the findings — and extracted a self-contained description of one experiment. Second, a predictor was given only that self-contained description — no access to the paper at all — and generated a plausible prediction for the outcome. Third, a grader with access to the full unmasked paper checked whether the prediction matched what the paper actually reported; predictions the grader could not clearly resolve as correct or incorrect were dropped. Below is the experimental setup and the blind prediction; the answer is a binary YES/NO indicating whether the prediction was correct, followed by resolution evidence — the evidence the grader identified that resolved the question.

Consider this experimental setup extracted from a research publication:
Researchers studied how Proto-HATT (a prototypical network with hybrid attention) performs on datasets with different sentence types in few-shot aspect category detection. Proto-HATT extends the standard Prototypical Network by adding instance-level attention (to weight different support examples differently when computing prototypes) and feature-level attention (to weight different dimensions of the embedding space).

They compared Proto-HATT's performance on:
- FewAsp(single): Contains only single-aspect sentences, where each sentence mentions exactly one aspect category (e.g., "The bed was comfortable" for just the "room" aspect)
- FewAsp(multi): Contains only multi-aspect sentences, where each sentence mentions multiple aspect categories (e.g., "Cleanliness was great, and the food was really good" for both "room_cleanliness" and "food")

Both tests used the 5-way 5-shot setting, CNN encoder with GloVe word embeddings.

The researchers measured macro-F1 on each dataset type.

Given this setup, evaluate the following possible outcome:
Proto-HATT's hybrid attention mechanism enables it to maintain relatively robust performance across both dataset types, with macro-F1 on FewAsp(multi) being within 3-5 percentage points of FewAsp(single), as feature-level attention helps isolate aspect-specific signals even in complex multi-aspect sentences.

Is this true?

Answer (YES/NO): NO